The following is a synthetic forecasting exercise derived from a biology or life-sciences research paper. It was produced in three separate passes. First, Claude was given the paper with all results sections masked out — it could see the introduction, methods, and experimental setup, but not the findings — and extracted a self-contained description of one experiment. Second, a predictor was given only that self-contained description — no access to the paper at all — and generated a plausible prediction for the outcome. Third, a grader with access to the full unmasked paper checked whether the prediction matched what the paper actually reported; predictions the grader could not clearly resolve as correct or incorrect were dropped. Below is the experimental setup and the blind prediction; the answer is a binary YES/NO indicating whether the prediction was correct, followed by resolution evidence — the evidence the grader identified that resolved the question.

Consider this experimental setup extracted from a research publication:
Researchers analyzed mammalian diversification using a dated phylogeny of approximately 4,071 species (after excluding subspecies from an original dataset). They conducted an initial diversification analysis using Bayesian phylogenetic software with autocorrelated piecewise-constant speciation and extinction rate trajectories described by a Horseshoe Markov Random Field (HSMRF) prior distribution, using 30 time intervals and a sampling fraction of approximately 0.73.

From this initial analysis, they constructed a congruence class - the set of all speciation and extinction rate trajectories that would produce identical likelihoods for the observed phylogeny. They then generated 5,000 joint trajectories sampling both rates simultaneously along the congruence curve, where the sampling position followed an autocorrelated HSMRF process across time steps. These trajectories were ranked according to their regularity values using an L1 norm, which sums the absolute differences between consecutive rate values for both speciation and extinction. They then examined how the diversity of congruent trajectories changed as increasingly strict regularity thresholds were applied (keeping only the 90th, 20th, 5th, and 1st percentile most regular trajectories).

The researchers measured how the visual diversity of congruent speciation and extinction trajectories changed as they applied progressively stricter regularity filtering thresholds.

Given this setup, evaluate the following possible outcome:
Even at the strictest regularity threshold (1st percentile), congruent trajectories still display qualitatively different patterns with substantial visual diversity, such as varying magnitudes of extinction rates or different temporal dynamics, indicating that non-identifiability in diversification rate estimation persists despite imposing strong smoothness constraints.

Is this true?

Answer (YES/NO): NO